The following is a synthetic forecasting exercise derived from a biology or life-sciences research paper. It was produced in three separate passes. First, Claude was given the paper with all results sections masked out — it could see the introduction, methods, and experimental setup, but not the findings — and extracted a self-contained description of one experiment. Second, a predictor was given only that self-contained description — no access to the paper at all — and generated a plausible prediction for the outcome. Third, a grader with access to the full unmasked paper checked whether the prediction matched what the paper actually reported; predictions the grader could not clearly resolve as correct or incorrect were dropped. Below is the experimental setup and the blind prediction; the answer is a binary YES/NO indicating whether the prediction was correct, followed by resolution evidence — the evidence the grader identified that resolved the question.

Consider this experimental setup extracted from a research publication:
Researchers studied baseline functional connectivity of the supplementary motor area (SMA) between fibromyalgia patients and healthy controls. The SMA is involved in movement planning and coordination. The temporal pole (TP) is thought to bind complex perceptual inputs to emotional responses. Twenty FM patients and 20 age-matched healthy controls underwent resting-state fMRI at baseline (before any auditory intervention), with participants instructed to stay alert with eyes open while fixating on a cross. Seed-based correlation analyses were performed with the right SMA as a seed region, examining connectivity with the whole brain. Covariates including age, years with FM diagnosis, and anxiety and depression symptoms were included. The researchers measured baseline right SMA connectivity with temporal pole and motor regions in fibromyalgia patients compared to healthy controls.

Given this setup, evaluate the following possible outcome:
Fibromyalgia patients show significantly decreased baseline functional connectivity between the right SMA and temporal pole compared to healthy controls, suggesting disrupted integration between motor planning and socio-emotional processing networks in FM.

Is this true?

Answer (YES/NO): YES